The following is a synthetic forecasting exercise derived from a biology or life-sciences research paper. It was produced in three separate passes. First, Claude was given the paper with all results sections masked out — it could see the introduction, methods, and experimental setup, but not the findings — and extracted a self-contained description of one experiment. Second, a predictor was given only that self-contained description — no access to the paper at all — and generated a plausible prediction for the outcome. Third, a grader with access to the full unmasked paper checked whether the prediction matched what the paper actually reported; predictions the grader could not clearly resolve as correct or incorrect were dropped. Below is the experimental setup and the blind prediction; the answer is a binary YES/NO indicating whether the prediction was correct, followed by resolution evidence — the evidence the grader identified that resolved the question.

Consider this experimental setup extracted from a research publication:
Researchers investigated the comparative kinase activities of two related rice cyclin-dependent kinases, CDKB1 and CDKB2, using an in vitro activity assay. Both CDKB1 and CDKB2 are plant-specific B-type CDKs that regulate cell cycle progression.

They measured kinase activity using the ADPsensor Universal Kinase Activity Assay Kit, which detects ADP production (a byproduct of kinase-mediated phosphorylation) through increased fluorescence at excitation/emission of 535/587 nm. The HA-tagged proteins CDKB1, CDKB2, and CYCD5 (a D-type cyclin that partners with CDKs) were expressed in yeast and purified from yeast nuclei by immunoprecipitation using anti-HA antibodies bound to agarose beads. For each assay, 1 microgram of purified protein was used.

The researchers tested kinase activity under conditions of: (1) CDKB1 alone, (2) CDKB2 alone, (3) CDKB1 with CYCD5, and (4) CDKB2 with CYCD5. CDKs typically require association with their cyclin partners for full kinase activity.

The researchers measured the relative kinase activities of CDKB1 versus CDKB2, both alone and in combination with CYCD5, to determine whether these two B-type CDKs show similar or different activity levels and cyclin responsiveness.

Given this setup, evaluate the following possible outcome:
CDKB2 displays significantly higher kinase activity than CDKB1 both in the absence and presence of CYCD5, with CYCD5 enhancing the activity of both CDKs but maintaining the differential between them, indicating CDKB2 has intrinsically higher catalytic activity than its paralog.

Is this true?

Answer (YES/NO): NO